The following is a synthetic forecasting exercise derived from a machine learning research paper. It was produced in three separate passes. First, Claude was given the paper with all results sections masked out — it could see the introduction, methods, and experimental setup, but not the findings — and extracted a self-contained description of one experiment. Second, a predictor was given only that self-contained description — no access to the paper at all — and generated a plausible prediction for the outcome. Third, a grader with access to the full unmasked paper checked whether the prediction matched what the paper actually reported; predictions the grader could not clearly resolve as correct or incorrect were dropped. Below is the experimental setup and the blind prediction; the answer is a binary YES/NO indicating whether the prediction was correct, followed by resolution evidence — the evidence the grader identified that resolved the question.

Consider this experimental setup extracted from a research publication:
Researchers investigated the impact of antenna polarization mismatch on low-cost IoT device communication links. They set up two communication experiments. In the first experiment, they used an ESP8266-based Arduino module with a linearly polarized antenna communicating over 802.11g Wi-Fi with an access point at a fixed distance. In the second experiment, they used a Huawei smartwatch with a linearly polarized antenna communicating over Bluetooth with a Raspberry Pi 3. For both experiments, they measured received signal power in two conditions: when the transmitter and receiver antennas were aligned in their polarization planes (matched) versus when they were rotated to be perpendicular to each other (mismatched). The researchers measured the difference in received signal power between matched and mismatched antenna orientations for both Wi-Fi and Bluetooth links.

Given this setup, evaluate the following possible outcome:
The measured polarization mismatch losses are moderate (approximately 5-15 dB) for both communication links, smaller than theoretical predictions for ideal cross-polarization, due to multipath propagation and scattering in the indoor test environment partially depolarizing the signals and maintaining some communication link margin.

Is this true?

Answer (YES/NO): YES